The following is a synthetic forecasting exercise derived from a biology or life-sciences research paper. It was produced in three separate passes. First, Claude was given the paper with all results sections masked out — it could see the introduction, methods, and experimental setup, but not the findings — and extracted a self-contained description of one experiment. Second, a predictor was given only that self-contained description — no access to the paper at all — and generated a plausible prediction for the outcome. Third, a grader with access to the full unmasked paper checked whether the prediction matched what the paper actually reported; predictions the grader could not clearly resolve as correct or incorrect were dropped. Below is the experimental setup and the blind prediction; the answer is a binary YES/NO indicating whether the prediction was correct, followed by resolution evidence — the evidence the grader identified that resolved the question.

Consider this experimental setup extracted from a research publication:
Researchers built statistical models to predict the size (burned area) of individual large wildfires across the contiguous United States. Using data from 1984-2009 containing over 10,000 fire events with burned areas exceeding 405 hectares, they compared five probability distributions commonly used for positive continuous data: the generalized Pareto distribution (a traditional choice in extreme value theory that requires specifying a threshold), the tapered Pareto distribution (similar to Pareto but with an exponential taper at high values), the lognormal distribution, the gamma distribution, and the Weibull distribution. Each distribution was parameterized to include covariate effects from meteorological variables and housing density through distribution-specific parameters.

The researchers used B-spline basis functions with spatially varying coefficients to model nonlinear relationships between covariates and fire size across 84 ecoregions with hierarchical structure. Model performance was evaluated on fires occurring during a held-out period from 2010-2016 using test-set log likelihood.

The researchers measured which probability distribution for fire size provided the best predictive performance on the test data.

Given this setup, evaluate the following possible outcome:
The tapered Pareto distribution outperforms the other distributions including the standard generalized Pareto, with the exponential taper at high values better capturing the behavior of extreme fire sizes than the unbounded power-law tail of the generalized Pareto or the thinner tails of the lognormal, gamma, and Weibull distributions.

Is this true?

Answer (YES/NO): NO